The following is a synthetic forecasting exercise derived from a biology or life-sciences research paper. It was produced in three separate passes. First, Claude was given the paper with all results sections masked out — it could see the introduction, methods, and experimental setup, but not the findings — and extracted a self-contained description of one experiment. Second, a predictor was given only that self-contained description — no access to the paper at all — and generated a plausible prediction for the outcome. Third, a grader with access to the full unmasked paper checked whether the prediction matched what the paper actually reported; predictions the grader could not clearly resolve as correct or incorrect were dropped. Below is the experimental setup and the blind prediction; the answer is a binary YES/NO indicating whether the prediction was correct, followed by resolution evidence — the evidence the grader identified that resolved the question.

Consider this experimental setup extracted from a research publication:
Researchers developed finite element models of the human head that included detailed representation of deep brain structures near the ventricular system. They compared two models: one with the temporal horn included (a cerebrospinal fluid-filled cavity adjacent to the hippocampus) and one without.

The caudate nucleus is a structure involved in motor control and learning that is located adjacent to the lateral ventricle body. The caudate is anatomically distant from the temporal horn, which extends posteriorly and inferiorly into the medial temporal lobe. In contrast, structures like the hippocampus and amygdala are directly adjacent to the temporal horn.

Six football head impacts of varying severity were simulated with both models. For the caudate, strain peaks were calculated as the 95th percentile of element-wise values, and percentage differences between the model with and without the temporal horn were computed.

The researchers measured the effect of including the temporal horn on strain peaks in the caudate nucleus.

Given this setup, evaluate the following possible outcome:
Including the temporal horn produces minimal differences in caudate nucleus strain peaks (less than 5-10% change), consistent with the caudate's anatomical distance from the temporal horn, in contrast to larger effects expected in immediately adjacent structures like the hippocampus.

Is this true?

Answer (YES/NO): YES